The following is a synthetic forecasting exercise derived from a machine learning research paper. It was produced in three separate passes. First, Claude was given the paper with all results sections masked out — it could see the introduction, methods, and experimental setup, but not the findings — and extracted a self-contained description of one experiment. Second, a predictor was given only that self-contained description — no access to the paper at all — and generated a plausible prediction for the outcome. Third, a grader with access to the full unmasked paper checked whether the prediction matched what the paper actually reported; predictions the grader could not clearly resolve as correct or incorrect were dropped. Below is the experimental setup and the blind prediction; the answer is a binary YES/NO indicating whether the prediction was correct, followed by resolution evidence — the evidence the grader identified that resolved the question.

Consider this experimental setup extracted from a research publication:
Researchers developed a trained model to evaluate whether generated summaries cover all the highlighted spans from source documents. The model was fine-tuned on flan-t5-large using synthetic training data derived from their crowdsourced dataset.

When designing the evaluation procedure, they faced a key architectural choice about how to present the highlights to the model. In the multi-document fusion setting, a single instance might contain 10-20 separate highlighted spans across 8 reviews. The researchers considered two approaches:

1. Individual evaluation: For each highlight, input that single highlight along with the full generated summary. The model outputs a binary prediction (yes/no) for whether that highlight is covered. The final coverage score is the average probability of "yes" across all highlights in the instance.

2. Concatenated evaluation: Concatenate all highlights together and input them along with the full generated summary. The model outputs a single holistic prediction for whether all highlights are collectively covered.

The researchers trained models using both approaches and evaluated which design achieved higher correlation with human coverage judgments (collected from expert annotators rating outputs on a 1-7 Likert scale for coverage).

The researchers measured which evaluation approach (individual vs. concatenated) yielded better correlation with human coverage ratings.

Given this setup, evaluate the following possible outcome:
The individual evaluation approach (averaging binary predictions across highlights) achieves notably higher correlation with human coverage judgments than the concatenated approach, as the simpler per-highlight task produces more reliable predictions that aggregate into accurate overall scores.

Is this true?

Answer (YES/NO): YES